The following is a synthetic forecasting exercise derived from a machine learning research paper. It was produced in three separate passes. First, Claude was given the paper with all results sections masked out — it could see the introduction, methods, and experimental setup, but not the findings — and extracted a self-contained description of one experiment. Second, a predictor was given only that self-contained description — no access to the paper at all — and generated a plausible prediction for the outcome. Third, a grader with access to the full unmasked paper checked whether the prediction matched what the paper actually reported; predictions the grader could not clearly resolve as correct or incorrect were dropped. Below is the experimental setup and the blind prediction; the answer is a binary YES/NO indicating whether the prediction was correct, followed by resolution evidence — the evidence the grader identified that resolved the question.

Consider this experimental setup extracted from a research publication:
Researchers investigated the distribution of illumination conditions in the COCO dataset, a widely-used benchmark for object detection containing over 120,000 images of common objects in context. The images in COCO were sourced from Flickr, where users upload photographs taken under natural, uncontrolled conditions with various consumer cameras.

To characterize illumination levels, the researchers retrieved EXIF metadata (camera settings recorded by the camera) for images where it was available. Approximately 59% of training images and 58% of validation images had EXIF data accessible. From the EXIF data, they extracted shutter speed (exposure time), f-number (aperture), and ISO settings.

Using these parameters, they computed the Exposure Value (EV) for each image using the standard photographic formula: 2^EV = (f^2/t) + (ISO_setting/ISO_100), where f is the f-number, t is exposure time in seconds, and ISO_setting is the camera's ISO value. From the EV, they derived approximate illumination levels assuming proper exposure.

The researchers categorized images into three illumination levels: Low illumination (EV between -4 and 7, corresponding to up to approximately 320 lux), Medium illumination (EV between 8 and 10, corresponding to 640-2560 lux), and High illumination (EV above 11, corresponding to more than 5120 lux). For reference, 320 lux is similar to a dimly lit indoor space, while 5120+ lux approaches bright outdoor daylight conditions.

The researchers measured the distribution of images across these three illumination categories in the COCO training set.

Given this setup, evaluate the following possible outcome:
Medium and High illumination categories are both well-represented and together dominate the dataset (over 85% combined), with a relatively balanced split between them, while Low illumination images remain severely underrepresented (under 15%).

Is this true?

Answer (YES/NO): NO